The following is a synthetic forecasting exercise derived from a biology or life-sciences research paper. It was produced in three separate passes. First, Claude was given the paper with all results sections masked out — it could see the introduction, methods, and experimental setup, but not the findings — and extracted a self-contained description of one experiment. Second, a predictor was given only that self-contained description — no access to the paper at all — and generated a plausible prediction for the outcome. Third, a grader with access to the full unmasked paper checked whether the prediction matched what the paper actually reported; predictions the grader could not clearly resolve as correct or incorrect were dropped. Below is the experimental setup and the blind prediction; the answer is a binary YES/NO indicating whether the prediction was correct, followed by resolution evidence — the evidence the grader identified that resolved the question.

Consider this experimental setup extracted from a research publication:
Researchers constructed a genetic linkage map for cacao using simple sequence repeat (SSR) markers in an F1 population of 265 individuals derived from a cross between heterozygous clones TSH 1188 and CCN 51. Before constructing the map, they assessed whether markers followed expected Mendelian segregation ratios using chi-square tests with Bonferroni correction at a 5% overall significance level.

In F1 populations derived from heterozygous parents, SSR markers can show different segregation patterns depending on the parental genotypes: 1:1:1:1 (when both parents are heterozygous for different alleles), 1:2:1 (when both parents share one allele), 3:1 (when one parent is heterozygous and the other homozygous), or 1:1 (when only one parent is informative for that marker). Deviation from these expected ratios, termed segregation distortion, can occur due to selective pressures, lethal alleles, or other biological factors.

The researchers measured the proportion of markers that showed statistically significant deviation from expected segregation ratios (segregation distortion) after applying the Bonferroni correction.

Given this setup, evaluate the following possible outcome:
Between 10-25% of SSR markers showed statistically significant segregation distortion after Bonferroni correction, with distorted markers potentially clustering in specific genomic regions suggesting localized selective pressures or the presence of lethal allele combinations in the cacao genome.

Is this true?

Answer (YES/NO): NO